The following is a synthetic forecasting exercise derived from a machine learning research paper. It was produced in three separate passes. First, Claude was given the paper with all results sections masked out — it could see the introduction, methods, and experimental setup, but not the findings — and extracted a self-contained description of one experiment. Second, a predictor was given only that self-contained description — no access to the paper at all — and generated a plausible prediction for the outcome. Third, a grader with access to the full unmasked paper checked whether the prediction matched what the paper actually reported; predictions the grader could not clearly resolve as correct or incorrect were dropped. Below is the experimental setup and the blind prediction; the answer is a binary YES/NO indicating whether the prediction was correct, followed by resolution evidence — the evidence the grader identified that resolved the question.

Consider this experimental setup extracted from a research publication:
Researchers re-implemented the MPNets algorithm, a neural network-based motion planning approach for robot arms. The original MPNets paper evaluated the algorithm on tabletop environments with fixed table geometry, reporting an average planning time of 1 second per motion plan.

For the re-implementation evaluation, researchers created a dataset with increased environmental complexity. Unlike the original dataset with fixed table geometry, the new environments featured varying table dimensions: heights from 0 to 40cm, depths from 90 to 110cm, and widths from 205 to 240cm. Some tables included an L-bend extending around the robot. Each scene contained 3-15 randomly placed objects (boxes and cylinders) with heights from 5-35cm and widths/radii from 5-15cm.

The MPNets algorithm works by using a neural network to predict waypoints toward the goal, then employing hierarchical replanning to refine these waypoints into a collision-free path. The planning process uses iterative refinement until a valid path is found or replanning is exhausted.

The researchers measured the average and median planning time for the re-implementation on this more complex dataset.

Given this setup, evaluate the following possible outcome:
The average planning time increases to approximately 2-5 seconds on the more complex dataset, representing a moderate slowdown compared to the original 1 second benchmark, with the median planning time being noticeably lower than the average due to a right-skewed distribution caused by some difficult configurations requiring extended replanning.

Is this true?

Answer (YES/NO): YES